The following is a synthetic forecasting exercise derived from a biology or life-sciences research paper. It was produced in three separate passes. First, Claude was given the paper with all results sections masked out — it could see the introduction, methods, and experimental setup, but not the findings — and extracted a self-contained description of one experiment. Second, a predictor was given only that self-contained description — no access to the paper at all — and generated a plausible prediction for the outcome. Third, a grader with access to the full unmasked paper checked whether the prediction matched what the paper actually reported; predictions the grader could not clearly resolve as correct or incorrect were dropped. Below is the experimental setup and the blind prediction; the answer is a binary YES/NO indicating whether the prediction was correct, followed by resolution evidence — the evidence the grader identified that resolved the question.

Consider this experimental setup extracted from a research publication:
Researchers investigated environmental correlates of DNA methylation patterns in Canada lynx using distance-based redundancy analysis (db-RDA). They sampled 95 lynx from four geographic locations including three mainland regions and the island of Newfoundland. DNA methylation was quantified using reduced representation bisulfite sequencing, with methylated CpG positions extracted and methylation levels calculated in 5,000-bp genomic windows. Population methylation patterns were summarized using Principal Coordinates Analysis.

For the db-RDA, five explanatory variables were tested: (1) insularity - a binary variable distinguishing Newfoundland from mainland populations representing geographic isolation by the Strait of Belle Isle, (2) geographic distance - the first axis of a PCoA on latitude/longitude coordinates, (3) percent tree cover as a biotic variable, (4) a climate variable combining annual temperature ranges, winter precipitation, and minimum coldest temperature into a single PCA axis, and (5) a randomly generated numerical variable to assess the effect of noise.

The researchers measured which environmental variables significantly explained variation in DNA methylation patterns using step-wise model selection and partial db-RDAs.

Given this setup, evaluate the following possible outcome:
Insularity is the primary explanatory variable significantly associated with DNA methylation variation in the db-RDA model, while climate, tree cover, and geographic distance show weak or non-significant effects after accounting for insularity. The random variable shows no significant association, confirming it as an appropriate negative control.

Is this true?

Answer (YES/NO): NO